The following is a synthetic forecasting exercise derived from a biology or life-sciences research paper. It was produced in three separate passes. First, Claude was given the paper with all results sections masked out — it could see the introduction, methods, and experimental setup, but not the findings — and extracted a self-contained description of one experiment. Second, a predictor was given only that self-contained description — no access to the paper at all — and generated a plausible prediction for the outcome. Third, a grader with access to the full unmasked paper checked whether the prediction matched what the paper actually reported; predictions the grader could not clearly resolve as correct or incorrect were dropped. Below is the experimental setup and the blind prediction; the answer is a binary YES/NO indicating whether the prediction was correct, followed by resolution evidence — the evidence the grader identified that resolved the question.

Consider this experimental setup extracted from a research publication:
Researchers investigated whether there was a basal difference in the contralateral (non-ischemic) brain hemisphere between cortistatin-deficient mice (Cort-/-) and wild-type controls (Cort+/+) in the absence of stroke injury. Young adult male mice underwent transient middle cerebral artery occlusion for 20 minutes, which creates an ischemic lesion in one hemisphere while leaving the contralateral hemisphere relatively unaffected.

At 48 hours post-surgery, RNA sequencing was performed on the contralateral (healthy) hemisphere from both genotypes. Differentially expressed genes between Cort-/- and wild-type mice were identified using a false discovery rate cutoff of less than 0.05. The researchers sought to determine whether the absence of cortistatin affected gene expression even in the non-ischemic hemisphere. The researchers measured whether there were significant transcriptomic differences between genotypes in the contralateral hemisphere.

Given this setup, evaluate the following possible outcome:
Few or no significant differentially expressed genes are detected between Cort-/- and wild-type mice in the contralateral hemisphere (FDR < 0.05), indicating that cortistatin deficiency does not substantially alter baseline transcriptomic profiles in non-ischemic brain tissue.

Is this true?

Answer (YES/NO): YES